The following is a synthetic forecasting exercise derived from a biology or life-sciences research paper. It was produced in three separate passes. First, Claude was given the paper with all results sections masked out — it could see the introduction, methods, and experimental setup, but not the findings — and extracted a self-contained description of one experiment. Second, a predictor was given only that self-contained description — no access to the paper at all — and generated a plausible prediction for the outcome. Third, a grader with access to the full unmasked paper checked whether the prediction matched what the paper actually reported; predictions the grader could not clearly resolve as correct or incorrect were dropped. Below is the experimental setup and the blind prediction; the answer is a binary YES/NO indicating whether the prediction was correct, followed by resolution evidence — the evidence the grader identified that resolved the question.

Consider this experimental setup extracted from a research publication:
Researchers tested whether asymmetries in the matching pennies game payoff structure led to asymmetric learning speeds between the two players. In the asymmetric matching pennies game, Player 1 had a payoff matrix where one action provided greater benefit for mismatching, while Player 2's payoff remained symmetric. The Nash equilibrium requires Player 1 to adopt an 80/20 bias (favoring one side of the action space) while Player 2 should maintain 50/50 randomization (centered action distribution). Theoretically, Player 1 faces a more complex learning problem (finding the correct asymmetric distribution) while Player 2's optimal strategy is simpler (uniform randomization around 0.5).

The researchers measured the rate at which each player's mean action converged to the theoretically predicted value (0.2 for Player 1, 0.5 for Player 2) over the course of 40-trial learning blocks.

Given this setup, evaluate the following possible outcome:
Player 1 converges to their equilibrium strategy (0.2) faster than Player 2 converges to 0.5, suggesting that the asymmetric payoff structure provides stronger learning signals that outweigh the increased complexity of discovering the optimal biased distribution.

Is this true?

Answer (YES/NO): NO